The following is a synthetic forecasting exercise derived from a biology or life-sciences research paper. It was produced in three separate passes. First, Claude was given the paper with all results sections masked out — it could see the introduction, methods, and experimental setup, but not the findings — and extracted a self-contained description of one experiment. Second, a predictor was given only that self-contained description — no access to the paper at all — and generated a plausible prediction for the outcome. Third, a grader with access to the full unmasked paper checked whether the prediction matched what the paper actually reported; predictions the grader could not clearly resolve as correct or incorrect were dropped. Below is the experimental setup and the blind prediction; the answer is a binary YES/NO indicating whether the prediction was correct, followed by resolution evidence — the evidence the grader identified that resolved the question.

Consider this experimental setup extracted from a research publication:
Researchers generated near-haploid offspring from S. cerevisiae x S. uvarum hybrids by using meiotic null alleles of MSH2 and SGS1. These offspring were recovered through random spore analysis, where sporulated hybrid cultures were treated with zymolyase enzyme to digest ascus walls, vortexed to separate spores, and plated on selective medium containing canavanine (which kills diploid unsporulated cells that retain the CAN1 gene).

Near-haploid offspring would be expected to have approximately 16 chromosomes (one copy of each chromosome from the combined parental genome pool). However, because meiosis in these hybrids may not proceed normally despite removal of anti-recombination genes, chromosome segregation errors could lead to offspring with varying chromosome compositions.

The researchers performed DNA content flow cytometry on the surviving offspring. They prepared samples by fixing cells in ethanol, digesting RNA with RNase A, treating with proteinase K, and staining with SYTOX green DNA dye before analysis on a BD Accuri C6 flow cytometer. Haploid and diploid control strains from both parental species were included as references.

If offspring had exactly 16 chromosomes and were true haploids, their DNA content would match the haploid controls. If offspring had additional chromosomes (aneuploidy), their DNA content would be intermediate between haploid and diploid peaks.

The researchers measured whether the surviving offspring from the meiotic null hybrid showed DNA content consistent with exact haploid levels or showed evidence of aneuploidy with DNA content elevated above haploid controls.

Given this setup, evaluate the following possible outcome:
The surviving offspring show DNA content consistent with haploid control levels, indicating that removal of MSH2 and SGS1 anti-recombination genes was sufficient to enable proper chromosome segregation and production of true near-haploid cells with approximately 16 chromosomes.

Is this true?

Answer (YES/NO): NO